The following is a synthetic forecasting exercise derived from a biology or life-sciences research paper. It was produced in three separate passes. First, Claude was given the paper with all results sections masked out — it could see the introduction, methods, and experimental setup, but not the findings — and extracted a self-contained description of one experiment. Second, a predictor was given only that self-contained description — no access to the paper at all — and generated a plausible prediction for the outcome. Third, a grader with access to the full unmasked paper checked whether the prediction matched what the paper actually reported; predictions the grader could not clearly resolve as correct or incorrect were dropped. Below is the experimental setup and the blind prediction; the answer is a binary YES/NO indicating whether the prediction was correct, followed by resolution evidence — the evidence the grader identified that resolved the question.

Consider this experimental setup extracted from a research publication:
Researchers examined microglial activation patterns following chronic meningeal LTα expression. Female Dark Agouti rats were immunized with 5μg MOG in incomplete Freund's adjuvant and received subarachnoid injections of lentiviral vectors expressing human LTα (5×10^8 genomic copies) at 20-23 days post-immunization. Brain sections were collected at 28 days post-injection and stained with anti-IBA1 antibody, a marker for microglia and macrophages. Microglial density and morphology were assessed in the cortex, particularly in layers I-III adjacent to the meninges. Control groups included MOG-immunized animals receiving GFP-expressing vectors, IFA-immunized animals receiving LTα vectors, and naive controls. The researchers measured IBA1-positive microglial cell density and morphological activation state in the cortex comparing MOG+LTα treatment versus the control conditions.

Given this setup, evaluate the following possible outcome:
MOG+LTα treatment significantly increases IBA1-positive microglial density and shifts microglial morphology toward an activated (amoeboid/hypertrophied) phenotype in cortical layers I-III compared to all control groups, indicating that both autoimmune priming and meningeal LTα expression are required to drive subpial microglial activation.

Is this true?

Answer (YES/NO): NO